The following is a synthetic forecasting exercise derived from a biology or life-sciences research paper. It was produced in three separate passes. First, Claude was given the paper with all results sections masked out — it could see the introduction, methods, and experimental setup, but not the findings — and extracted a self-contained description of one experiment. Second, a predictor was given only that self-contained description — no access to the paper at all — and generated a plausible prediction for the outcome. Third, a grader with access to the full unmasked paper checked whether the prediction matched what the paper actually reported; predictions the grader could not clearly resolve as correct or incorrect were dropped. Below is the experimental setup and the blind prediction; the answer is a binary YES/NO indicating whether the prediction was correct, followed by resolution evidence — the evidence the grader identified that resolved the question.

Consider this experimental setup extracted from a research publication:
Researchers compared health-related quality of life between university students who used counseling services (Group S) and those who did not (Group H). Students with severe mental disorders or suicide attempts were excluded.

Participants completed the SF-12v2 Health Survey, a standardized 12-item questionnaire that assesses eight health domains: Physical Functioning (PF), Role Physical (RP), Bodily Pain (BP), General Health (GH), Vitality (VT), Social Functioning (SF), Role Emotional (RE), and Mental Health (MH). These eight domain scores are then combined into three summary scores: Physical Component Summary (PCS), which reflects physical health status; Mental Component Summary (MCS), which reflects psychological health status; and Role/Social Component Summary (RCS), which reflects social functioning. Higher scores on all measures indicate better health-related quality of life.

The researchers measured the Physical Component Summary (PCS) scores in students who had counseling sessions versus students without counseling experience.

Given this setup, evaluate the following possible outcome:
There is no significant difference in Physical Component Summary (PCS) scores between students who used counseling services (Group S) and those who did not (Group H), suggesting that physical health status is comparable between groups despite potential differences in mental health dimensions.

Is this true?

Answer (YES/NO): YES